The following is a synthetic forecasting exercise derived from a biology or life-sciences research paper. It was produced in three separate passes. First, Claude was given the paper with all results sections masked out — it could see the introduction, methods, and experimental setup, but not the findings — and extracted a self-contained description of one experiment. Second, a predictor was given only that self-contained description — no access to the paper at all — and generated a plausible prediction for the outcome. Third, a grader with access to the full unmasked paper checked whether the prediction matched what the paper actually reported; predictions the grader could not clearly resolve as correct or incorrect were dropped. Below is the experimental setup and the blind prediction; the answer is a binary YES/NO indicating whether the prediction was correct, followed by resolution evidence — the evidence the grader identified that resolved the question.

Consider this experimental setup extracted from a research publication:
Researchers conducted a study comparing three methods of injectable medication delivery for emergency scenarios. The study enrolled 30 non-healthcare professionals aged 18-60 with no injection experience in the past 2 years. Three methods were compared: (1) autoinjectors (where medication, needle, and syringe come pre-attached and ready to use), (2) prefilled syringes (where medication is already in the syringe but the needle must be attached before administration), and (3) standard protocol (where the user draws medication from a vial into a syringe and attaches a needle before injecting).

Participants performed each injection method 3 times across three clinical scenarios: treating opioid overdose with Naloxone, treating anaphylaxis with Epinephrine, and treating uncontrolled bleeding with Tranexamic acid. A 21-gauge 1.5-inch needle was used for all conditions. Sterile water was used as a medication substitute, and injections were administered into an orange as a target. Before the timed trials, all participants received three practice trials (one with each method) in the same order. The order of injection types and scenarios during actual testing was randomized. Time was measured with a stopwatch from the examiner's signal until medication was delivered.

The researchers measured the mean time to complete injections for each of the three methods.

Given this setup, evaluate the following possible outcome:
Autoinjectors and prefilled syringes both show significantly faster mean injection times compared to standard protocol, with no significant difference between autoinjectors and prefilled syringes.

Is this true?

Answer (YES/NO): NO